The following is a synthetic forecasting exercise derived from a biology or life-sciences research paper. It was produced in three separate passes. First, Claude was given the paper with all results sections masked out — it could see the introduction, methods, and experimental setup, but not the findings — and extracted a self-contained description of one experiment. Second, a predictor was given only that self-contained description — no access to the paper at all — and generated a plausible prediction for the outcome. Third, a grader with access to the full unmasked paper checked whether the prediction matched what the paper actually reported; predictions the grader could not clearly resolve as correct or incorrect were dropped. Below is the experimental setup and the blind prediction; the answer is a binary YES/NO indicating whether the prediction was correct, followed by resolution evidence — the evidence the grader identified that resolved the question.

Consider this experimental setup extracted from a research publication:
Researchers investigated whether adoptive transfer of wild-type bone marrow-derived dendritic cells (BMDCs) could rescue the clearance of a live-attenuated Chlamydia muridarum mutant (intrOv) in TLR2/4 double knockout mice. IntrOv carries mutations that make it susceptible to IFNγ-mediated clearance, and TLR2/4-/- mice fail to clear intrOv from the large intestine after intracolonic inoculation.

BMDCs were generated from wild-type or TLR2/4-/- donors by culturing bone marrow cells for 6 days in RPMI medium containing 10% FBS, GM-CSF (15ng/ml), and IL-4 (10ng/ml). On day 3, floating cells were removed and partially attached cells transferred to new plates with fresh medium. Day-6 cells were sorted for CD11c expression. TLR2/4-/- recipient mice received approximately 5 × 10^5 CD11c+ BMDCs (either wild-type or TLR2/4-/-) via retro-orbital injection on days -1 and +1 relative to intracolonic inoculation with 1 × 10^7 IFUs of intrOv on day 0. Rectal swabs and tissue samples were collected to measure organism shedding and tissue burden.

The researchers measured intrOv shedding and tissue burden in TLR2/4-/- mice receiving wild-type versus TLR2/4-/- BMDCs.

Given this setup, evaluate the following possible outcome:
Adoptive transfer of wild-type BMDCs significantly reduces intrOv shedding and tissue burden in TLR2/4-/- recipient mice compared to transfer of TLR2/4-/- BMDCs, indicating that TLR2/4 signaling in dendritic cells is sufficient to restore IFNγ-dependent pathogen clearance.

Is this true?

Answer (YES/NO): YES